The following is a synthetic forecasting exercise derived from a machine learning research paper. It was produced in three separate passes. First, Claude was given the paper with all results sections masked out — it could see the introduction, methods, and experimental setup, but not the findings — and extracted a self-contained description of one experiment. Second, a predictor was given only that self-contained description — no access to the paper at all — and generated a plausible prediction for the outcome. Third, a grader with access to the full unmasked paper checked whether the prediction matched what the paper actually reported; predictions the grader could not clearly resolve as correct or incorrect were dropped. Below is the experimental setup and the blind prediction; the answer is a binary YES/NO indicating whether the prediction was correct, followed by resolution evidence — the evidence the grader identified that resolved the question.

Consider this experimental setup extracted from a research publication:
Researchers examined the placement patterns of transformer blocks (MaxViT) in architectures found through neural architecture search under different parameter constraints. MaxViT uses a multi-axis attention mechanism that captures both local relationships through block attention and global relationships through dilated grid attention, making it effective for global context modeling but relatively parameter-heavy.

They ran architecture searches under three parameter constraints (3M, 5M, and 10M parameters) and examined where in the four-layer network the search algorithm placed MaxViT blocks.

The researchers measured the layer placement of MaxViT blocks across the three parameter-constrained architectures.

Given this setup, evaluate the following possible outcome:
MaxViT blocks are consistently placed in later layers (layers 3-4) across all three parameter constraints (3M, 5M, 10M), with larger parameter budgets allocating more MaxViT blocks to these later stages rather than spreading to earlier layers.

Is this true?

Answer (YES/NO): NO